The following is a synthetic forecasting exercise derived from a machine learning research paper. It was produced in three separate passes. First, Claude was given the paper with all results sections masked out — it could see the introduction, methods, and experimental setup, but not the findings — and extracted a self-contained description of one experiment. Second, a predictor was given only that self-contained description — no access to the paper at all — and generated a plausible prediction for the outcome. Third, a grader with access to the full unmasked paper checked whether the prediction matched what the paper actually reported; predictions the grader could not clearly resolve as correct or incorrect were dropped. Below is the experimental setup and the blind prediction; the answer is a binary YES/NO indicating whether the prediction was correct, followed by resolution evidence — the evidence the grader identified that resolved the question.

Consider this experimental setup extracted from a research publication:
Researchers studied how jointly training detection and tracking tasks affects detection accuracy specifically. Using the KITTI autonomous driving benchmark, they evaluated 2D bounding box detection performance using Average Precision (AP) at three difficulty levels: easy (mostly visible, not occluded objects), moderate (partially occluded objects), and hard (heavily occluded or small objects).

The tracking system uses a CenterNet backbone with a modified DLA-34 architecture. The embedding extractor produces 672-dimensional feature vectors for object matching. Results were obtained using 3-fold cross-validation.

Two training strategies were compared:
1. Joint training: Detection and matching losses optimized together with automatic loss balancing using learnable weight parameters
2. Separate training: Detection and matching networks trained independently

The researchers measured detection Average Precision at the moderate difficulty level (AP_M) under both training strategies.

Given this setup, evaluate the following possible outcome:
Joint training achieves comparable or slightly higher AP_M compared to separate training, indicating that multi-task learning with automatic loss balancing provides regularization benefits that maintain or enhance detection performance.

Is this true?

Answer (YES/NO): YES